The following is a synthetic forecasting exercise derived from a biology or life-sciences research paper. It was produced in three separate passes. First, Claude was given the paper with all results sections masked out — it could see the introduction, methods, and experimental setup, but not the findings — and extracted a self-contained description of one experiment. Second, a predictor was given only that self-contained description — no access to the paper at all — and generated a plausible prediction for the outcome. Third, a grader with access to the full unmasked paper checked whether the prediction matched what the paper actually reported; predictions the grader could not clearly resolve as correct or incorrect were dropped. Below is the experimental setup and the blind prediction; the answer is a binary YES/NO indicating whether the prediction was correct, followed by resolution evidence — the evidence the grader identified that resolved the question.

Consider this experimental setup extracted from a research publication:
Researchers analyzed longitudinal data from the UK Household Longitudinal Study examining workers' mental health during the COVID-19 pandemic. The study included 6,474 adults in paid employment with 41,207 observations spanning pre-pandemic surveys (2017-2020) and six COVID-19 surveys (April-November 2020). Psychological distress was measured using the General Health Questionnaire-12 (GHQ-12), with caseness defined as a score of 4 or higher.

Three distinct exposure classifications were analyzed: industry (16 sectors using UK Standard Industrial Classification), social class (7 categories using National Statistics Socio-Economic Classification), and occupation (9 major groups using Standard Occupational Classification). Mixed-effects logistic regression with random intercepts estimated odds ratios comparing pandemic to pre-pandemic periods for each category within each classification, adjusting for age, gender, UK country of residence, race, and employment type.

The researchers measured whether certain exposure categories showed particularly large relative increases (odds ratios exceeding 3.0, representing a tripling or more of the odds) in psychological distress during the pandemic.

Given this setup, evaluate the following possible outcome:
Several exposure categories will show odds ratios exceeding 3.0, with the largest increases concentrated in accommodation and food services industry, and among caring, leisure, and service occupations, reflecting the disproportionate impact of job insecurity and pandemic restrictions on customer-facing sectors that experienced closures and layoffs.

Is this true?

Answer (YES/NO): NO